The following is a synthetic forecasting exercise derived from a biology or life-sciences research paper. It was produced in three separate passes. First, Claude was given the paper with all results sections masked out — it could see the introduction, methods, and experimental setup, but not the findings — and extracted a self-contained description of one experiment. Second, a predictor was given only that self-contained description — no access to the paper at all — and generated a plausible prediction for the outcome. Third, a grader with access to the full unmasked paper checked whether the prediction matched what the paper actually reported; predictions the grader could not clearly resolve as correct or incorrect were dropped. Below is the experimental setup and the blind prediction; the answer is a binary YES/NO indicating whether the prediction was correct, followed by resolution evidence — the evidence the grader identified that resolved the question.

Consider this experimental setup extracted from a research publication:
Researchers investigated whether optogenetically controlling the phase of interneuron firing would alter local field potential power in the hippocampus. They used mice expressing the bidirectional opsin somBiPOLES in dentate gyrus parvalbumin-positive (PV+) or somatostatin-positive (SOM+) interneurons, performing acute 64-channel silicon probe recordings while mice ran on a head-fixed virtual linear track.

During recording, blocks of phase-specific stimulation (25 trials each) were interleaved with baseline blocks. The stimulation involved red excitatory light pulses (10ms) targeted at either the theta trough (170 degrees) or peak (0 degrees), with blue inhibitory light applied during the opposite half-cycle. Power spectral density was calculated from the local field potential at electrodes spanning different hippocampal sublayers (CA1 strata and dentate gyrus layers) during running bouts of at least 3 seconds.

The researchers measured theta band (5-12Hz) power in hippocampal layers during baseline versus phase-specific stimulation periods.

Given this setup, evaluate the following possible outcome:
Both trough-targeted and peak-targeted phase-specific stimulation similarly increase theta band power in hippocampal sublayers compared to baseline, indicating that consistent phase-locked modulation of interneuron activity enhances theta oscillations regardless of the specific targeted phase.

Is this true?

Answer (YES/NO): NO